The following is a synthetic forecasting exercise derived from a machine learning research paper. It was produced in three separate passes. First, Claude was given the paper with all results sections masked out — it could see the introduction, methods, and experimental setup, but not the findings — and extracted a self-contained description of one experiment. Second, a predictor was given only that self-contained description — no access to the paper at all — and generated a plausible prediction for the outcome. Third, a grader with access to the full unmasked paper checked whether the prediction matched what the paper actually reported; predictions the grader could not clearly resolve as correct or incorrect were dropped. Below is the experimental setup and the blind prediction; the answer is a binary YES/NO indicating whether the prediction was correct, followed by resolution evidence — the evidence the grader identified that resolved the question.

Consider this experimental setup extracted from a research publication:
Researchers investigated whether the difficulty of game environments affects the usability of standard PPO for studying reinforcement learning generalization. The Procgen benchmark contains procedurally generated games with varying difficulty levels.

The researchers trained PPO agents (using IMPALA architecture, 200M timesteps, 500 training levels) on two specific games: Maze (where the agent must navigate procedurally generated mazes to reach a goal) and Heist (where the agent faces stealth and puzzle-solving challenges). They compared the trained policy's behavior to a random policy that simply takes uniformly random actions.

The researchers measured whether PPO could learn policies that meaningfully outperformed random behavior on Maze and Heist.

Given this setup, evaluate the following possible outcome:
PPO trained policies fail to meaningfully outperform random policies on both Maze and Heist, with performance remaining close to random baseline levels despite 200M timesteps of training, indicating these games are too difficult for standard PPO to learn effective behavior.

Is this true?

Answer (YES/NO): YES